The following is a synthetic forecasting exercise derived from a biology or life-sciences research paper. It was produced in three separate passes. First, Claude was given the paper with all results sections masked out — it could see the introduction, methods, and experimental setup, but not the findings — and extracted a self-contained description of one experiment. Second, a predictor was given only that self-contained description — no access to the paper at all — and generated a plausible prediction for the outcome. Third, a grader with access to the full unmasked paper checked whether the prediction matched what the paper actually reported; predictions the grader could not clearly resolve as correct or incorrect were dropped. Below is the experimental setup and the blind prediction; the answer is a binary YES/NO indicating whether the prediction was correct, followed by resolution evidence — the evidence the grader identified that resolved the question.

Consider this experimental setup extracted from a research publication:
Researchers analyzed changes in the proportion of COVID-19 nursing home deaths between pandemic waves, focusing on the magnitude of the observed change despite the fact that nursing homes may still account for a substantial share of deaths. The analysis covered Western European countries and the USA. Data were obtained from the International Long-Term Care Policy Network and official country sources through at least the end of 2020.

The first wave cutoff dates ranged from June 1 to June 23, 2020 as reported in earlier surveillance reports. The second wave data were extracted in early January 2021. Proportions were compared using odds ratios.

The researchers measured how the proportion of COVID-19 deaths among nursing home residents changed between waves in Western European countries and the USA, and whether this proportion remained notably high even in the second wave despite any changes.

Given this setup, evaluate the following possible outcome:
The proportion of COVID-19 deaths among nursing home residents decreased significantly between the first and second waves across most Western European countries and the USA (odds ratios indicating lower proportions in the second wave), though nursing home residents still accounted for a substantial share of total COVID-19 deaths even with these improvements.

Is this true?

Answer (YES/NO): YES